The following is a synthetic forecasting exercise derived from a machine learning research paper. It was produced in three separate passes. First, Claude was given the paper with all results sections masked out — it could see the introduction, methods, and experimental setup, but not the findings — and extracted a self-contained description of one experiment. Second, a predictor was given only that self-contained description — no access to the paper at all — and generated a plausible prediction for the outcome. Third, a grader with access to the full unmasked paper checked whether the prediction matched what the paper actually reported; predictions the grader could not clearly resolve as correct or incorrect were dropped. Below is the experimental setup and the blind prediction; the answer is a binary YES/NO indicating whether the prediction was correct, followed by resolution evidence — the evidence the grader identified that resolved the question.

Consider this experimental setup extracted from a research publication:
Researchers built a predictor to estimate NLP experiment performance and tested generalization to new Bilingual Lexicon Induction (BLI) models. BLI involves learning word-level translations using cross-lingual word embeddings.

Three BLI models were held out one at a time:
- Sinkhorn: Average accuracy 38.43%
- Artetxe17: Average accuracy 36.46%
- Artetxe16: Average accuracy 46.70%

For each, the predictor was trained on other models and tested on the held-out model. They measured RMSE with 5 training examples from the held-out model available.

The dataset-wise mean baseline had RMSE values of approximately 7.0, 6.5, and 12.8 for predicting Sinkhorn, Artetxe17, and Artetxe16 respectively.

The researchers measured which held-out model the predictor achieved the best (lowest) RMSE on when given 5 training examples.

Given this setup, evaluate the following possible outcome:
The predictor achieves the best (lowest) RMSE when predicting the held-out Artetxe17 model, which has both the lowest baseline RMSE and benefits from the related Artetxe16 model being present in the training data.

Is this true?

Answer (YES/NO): NO